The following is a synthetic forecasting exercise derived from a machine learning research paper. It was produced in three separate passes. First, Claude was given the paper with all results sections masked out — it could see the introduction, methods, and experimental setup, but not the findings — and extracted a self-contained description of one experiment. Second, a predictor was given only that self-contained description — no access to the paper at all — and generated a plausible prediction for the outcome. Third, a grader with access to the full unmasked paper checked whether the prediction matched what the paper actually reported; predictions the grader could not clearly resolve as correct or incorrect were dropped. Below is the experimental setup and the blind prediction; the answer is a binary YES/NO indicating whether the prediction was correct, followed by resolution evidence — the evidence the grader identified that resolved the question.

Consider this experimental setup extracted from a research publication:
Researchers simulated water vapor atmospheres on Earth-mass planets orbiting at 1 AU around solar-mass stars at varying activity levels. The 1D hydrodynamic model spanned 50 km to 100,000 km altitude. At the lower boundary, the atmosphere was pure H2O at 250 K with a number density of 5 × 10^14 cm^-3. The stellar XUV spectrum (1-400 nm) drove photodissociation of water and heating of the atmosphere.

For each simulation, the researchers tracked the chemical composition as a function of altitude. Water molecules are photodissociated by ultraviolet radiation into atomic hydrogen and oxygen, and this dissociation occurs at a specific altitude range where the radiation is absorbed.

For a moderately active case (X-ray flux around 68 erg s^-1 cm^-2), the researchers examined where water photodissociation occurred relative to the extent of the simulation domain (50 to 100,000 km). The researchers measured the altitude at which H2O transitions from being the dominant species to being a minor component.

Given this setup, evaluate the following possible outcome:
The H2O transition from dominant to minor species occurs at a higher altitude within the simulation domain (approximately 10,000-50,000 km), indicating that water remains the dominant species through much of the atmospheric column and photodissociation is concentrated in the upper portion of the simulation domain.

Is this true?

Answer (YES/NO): NO